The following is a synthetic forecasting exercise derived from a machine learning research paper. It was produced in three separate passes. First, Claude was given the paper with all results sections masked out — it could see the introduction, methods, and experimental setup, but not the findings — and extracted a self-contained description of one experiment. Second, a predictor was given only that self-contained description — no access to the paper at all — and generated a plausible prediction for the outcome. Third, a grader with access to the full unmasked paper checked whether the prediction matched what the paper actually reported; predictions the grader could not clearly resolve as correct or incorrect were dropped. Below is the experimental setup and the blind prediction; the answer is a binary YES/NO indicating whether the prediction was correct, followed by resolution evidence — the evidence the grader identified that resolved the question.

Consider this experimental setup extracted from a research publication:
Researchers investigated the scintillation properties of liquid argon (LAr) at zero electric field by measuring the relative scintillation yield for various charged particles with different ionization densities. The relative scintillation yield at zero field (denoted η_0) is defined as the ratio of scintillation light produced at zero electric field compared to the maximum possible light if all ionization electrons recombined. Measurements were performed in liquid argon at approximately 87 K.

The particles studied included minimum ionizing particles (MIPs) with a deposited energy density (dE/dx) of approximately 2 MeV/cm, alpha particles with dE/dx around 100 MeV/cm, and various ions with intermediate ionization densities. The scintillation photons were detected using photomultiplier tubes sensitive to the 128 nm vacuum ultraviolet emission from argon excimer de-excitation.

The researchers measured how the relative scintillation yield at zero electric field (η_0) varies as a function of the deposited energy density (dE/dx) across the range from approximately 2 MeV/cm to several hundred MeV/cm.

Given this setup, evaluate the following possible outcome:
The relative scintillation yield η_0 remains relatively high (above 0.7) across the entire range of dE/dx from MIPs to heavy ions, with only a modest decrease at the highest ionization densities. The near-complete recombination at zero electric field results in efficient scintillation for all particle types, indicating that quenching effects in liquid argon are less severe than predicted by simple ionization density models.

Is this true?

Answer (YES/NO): NO